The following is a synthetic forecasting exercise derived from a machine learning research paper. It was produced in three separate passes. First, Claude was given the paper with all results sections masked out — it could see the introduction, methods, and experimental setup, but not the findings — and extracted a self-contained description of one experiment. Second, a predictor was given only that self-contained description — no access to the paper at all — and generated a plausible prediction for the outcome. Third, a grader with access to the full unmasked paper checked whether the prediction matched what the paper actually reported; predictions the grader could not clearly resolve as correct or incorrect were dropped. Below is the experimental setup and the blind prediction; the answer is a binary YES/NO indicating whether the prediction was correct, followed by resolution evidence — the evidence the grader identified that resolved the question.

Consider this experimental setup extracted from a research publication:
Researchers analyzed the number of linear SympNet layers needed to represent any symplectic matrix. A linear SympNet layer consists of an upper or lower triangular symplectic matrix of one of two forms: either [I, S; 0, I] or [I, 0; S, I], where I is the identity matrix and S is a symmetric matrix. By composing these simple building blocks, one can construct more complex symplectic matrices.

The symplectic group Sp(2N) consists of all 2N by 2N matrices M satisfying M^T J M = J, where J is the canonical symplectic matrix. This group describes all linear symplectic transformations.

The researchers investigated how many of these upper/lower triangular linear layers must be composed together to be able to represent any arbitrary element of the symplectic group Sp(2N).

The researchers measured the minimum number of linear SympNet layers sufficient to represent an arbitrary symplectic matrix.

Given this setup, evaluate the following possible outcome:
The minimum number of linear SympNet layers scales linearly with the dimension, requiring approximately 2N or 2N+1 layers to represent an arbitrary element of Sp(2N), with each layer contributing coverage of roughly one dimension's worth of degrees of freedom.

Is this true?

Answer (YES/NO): NO